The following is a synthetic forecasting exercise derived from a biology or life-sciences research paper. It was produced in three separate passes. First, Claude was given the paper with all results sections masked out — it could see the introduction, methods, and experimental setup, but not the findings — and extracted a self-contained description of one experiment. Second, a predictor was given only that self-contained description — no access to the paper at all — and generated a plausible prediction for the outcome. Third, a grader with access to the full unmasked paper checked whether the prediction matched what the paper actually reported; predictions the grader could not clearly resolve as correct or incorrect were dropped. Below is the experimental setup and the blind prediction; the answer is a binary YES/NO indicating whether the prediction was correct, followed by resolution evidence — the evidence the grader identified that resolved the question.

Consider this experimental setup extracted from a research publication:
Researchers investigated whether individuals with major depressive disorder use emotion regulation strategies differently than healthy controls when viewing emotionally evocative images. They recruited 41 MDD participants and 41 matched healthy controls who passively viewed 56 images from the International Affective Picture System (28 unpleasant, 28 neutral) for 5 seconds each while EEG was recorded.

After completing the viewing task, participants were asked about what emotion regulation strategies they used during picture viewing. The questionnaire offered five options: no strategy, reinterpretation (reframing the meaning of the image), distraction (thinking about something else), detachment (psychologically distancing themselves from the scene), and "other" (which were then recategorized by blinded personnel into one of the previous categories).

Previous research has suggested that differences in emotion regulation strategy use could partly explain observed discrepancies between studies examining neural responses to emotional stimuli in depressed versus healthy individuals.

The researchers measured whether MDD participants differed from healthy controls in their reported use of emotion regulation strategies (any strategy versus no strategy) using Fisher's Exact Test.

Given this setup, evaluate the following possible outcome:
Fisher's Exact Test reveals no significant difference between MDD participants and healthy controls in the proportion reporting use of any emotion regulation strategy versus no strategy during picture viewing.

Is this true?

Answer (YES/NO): YES